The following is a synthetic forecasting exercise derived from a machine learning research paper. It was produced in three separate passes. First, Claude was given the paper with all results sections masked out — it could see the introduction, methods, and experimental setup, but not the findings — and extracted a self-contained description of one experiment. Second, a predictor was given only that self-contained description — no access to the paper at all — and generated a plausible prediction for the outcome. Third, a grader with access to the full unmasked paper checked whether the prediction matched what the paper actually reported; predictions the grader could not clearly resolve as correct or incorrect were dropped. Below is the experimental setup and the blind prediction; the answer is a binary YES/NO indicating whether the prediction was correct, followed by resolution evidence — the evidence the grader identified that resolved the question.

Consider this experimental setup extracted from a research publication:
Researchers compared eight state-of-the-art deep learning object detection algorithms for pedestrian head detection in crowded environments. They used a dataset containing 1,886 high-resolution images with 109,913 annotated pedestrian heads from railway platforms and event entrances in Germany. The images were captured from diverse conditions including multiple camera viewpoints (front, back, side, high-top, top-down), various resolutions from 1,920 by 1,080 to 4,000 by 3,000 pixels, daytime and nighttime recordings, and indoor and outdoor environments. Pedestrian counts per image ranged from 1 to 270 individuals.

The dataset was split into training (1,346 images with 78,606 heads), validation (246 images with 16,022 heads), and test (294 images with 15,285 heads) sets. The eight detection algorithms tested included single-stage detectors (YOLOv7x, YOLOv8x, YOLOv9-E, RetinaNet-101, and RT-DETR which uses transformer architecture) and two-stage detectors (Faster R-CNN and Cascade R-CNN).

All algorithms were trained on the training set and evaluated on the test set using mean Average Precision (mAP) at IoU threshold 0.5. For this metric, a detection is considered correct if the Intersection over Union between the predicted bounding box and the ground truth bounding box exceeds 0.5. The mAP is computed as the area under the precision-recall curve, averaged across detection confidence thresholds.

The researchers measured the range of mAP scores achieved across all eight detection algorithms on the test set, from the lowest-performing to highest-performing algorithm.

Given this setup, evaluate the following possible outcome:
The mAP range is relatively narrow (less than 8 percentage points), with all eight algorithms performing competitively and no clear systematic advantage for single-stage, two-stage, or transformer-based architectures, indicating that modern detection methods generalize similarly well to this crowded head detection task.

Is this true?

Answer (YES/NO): NO